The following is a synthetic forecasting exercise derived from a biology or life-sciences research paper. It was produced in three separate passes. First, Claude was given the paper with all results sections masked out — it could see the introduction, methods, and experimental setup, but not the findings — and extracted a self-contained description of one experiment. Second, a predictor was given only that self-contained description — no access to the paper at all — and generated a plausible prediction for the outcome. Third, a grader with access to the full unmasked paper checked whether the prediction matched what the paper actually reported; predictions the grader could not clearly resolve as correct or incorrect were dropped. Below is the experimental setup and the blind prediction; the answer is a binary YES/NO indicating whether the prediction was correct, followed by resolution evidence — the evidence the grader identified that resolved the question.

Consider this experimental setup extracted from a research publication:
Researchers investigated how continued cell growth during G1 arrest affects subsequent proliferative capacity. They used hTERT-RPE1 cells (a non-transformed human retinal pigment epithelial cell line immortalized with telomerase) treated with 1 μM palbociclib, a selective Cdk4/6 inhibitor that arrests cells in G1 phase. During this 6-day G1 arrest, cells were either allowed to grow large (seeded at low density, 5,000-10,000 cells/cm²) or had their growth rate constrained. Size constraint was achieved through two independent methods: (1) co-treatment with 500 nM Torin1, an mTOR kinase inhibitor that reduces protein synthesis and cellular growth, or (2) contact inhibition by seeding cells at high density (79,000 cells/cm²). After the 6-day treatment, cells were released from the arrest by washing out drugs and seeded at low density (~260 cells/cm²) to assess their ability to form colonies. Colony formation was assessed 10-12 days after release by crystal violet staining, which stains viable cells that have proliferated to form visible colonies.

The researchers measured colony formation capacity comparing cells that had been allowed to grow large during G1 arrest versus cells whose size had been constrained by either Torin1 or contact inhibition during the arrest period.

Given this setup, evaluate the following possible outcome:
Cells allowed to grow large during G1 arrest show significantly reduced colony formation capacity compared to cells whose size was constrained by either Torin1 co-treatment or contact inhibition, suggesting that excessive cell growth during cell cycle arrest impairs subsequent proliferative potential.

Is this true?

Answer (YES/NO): YES